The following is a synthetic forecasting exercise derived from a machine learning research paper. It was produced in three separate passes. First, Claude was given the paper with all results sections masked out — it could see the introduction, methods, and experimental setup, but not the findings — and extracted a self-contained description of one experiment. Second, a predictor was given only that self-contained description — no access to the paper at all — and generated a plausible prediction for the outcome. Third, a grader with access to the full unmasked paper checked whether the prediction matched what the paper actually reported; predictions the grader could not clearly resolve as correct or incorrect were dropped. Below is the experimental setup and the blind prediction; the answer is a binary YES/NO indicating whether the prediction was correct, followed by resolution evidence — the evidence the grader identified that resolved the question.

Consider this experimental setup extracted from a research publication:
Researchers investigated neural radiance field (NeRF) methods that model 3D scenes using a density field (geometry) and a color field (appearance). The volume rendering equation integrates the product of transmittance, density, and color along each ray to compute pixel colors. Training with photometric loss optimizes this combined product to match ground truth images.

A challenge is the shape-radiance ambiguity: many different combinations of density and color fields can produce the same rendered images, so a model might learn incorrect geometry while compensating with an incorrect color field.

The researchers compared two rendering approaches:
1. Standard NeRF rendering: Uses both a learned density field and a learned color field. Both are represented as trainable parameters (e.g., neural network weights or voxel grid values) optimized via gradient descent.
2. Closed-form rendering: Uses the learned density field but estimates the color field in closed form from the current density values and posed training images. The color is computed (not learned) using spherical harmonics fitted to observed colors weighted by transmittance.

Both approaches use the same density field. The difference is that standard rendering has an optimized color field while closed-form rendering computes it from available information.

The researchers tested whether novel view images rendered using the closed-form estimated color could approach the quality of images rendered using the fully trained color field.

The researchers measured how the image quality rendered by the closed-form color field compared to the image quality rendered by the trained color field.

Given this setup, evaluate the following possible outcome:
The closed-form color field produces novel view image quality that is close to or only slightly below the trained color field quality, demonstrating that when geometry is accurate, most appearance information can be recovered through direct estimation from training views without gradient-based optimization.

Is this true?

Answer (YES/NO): YES